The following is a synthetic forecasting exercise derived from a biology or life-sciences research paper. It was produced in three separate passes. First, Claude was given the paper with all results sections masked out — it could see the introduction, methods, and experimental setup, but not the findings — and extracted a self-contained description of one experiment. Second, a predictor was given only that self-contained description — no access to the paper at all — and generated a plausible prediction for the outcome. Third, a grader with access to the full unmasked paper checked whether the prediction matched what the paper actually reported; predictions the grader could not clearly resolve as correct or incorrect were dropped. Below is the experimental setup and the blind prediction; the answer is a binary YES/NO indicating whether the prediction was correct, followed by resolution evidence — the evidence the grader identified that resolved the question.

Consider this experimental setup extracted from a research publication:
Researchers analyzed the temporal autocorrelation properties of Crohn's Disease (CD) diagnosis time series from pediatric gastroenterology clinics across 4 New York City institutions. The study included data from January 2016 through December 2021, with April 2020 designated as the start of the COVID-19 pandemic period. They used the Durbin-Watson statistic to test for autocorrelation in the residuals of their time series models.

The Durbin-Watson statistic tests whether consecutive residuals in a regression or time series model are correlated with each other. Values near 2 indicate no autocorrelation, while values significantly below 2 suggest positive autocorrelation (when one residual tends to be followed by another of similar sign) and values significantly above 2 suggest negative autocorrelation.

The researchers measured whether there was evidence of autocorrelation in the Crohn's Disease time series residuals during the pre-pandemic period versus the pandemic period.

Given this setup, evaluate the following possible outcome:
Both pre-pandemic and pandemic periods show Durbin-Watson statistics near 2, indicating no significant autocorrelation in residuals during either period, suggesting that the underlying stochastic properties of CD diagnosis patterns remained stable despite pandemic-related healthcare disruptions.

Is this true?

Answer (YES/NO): YES